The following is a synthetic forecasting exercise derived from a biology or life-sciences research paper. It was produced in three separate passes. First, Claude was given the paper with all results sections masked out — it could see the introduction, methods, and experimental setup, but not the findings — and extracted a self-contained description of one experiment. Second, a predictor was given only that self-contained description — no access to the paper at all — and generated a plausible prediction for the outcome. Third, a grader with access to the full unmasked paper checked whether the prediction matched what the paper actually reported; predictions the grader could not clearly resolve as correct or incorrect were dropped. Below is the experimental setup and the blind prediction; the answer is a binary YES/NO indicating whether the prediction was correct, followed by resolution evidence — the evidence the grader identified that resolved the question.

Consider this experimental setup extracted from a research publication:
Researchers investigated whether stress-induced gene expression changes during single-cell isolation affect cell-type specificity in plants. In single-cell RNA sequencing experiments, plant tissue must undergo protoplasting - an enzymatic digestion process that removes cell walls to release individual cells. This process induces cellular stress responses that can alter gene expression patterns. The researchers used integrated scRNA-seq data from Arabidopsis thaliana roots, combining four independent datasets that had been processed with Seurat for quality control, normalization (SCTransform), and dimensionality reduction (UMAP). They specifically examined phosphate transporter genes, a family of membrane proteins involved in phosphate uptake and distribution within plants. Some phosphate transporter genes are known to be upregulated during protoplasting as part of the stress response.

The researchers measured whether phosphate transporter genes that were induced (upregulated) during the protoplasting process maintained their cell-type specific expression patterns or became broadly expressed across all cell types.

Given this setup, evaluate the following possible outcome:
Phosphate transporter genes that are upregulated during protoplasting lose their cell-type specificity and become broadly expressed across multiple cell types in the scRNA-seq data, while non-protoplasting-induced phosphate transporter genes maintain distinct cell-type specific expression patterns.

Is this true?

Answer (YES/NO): NO